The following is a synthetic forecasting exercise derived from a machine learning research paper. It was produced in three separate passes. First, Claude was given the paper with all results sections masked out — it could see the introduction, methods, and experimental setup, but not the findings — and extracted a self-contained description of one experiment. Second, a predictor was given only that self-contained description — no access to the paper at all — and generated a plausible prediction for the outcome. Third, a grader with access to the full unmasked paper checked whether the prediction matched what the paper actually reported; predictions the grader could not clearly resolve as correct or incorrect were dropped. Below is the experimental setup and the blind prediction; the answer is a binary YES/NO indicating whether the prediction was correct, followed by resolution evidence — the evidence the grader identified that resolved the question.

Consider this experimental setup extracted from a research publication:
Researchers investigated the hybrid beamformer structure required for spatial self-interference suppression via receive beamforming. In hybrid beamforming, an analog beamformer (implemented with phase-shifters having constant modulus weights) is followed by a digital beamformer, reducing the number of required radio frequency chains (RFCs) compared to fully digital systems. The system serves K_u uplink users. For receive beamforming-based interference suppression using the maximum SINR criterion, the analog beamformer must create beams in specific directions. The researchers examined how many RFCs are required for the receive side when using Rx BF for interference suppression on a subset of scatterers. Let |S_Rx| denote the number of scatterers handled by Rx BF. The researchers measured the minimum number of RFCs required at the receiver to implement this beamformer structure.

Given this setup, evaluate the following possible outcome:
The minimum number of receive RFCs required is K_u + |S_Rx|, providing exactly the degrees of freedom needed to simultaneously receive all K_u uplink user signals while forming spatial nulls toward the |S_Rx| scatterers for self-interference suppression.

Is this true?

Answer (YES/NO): YES